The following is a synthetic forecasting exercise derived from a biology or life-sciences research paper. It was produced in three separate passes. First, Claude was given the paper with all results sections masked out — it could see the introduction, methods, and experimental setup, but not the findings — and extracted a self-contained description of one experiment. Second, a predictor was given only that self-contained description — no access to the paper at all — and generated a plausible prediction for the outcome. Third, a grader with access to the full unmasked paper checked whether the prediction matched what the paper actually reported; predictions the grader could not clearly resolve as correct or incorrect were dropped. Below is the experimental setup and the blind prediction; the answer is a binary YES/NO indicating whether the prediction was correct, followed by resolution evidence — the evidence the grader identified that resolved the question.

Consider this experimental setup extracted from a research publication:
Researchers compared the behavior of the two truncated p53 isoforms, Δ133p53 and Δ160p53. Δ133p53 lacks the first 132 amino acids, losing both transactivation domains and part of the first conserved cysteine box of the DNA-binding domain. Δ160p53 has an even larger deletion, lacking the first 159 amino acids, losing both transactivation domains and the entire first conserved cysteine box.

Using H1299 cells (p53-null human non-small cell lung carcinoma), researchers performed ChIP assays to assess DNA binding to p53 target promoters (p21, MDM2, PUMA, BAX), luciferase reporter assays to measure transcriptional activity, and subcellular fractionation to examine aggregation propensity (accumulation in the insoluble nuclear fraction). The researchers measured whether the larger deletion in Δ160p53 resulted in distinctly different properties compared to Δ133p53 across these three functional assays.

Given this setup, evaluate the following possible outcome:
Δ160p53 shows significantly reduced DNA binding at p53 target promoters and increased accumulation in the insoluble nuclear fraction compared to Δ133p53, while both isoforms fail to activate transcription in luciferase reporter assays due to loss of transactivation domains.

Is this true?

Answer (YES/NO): NO